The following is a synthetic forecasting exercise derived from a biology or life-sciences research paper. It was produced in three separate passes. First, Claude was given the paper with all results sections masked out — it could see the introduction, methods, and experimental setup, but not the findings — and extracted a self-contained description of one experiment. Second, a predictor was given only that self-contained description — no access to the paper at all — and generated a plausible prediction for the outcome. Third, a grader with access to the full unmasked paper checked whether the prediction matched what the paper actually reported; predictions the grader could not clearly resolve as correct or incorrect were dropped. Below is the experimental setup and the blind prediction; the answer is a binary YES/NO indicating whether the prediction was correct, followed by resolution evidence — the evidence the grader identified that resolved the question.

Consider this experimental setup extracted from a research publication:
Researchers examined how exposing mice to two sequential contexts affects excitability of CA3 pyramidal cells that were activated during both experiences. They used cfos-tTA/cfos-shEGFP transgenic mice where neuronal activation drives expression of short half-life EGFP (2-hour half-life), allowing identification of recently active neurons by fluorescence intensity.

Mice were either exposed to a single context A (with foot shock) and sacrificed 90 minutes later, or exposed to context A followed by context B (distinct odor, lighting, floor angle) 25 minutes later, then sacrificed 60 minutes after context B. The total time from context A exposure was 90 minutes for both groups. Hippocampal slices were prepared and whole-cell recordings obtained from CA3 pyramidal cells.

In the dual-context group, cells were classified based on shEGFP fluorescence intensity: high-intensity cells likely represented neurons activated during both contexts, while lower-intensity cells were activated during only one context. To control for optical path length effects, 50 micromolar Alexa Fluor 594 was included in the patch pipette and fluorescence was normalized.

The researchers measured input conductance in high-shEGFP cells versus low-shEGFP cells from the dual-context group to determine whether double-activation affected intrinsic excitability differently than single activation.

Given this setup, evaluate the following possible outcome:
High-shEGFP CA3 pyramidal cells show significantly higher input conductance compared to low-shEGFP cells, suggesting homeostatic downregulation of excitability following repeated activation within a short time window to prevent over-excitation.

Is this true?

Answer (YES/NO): NO